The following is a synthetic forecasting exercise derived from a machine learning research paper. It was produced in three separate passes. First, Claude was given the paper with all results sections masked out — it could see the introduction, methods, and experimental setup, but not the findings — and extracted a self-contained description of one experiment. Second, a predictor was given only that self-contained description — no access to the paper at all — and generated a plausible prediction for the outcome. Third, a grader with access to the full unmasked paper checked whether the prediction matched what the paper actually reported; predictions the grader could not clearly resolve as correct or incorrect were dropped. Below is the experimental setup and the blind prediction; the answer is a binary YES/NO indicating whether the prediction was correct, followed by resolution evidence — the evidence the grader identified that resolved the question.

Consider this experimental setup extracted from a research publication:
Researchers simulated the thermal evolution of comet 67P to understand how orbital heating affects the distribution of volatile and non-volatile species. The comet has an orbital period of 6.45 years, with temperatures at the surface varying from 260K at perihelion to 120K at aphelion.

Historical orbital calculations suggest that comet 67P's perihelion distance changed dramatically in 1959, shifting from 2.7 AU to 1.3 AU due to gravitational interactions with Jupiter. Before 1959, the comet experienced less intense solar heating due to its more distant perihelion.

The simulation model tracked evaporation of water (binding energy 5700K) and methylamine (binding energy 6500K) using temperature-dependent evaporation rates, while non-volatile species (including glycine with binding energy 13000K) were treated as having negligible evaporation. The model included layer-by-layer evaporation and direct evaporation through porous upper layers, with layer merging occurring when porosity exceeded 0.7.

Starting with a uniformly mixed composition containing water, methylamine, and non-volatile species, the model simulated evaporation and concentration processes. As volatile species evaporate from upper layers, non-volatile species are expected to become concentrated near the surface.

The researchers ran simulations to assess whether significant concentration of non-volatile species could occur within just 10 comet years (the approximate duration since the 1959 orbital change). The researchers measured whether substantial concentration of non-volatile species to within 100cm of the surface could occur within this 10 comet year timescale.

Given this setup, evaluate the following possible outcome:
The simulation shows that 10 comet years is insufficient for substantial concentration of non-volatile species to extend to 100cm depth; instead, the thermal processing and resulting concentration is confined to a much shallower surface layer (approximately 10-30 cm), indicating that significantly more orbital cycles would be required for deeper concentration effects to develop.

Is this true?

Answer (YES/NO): NO